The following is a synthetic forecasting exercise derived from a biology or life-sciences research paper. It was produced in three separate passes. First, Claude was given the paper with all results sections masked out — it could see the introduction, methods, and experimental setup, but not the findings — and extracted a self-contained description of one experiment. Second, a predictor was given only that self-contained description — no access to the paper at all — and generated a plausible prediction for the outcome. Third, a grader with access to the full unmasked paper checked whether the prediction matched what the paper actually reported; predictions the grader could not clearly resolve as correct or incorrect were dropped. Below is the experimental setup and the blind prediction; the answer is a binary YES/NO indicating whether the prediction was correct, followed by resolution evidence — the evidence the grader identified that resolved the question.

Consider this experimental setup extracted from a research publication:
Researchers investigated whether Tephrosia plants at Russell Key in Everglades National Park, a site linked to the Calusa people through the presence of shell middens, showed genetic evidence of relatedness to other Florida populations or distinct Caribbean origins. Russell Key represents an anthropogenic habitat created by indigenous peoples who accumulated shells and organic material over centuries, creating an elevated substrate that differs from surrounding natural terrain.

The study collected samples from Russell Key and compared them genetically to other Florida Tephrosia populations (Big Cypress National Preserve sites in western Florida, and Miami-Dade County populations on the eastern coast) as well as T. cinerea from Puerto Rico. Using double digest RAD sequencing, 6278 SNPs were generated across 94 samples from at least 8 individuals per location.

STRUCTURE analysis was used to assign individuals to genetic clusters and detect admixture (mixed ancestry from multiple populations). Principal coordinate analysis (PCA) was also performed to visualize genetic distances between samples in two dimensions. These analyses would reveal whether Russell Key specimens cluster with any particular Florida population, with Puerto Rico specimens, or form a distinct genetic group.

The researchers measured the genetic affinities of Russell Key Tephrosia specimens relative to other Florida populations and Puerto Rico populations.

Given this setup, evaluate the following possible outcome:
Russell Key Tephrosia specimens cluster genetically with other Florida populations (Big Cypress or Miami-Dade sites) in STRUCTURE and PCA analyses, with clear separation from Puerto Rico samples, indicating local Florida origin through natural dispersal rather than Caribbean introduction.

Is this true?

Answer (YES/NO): NO